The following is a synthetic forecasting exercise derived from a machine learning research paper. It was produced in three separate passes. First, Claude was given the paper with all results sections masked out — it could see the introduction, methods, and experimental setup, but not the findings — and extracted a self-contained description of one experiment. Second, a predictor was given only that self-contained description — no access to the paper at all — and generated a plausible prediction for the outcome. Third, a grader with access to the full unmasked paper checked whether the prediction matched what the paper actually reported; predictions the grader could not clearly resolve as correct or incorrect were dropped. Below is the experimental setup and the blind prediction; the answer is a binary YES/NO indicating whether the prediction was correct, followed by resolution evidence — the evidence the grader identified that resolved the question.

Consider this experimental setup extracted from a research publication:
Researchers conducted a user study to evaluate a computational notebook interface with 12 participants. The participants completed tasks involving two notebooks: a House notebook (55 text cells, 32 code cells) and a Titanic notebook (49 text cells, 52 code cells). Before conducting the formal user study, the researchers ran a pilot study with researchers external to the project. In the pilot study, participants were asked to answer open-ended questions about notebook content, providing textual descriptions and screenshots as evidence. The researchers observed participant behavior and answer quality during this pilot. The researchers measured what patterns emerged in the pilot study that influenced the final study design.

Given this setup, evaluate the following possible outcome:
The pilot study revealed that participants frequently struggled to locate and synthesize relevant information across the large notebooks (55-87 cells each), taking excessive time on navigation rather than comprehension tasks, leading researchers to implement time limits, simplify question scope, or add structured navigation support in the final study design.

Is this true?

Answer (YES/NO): NO